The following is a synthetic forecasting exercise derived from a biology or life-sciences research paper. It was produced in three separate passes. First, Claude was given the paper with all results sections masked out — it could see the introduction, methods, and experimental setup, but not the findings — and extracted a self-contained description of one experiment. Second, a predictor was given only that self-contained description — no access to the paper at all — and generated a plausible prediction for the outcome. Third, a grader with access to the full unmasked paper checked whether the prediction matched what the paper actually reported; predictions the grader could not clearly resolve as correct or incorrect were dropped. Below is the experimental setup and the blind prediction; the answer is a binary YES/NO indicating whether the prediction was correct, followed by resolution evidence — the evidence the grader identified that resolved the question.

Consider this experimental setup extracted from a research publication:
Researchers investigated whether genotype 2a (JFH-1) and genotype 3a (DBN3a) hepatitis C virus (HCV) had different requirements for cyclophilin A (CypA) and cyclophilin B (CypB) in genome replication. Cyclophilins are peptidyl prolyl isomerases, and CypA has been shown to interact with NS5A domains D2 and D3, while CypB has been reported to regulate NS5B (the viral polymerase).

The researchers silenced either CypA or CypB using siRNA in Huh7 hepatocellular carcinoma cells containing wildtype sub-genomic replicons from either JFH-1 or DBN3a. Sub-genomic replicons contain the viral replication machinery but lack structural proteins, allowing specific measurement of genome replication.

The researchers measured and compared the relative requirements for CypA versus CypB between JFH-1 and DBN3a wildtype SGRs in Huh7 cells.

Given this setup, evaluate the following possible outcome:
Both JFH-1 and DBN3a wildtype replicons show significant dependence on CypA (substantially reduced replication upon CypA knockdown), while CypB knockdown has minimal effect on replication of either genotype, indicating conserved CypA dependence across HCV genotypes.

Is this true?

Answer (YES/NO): NO